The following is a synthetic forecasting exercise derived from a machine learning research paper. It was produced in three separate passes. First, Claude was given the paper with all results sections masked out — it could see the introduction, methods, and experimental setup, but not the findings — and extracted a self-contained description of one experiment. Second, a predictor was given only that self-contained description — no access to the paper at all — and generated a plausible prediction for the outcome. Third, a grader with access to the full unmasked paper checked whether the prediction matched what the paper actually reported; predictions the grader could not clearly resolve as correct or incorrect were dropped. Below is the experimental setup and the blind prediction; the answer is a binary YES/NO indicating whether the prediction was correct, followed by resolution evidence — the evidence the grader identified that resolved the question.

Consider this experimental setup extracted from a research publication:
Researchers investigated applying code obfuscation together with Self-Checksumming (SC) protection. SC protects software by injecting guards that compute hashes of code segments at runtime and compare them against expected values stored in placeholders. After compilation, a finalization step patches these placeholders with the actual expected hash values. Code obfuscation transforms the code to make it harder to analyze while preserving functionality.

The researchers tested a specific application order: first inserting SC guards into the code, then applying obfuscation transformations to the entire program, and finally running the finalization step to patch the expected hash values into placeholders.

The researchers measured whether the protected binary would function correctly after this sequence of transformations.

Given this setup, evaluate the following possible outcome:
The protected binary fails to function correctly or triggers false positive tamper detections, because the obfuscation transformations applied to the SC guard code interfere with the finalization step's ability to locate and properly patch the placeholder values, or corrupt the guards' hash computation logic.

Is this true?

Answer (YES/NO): YES